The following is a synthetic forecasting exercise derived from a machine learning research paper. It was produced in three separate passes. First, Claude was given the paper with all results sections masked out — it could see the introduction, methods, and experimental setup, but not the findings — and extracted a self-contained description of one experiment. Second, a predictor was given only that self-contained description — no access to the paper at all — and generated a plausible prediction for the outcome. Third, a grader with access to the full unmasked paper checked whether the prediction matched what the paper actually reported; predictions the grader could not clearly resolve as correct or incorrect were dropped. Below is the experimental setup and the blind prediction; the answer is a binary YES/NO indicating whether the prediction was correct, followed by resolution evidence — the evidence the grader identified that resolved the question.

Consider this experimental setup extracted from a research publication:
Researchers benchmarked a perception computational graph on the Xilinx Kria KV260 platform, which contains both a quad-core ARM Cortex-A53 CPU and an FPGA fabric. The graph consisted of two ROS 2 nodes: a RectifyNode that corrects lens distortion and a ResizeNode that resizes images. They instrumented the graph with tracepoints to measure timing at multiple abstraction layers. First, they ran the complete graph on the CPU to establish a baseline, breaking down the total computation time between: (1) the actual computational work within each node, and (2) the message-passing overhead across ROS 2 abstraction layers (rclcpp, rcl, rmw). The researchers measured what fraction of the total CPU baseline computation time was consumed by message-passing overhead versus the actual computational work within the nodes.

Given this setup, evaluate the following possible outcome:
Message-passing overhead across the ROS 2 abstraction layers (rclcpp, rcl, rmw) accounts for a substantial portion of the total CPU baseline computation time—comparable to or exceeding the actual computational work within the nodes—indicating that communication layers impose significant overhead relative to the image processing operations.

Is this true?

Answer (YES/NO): YES